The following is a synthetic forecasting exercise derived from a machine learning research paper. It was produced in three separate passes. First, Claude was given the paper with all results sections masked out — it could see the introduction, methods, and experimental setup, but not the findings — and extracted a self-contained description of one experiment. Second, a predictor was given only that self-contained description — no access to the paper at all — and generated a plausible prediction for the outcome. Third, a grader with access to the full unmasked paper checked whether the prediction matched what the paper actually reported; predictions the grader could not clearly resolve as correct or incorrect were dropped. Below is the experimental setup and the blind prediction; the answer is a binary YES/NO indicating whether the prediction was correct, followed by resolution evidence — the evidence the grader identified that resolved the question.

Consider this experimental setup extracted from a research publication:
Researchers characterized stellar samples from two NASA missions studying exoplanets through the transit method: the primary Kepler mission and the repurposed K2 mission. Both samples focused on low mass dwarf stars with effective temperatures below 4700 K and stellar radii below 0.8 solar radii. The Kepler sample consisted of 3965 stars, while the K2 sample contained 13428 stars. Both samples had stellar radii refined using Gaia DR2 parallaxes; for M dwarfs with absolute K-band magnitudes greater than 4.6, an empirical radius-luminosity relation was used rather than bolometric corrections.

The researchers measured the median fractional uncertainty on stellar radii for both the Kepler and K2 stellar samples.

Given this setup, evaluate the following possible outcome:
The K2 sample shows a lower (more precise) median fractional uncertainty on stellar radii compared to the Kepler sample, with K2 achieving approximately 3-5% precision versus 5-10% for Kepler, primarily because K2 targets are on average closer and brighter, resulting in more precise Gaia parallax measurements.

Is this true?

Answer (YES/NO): YES